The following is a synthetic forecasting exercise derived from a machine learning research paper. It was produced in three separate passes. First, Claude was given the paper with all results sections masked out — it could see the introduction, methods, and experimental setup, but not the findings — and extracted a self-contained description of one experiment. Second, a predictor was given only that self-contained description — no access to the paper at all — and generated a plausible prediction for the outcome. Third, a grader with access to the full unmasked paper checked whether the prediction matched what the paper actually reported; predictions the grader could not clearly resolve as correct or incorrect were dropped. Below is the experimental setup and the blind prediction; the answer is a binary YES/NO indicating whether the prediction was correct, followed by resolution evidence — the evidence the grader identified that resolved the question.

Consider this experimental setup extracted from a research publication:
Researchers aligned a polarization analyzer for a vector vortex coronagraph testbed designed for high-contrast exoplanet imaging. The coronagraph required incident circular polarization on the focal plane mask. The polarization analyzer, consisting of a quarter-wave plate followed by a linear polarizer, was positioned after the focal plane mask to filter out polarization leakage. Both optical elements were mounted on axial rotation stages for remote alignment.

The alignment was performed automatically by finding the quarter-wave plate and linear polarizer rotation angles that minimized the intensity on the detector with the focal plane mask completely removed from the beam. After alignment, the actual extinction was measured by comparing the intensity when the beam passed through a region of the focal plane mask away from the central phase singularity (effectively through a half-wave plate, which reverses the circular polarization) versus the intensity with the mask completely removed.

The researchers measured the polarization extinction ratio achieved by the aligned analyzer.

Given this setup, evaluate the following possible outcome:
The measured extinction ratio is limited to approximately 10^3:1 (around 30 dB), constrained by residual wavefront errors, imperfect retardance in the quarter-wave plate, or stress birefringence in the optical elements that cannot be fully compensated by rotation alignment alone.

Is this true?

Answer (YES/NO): NO